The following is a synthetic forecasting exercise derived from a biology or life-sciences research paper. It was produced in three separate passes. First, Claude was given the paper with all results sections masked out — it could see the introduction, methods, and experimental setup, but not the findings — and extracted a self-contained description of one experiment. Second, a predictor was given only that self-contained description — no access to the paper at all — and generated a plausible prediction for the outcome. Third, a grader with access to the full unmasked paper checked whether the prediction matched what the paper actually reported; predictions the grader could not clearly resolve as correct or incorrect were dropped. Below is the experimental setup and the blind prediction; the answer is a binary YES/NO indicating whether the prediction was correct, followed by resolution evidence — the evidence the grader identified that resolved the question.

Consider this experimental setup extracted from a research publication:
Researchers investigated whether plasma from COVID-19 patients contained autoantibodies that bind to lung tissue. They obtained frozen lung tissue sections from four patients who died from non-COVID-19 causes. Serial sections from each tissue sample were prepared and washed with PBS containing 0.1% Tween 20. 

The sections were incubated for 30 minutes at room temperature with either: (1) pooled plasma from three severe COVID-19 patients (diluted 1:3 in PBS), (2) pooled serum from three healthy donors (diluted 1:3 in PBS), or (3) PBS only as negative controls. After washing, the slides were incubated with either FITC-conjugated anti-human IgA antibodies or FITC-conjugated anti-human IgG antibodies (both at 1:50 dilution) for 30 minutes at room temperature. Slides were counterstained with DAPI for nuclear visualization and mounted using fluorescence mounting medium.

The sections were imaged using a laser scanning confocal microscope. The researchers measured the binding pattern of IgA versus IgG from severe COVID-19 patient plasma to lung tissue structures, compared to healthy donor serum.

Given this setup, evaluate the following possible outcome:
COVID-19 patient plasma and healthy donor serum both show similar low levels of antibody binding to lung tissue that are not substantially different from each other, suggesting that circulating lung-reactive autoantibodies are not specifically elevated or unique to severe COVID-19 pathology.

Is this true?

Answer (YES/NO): NO